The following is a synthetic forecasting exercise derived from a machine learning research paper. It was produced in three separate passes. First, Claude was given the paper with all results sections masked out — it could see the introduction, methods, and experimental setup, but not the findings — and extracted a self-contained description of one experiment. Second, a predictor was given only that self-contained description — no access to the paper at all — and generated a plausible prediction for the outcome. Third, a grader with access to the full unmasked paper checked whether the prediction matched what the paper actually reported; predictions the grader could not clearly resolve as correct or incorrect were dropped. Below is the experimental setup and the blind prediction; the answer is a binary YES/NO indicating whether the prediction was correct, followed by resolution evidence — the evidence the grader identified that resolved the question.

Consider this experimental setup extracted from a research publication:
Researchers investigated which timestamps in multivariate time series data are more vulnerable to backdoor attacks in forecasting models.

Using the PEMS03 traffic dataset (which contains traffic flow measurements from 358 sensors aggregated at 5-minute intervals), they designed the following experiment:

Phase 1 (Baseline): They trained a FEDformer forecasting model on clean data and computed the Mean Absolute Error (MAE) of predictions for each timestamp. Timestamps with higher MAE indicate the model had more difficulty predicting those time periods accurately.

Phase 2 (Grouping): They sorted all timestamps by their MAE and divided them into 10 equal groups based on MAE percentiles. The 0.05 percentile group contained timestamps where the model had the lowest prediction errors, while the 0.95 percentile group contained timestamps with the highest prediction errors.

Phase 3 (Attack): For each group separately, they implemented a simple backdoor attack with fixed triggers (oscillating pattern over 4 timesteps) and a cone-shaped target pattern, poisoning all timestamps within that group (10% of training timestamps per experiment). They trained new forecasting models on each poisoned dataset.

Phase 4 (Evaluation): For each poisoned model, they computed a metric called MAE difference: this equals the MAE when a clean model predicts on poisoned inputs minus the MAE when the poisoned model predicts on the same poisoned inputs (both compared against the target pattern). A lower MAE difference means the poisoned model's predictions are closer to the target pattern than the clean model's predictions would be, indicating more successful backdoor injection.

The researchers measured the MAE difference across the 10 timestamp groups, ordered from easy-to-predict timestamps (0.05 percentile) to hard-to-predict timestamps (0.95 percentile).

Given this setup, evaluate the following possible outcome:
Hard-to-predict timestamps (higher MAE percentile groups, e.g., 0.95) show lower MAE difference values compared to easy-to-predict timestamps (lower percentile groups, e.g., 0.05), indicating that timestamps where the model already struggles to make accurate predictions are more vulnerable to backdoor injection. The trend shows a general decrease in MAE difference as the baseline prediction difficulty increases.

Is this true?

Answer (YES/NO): YES